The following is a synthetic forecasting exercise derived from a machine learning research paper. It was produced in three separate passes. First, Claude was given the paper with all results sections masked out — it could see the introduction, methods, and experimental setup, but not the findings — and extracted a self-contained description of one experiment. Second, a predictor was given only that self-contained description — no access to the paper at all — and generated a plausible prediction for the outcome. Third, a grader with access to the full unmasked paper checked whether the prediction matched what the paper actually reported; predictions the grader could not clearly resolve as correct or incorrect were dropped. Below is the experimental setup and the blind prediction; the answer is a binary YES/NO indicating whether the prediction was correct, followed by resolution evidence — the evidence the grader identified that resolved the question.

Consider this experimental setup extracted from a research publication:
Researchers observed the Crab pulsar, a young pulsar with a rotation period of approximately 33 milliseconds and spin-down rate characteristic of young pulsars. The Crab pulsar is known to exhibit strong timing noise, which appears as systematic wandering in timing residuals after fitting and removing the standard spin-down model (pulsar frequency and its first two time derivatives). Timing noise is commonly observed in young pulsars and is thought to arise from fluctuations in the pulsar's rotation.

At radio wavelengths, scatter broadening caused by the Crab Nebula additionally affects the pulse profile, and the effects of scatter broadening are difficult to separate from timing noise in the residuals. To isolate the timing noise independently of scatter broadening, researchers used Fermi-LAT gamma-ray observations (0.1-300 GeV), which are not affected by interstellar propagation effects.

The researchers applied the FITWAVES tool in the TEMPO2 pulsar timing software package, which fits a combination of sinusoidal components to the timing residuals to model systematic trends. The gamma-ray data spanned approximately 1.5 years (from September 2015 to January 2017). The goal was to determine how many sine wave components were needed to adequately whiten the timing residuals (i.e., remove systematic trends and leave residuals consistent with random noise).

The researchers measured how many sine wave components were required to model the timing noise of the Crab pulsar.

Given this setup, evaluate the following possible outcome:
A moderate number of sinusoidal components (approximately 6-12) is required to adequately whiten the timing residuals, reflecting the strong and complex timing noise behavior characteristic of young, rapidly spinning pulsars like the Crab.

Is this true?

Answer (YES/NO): YES